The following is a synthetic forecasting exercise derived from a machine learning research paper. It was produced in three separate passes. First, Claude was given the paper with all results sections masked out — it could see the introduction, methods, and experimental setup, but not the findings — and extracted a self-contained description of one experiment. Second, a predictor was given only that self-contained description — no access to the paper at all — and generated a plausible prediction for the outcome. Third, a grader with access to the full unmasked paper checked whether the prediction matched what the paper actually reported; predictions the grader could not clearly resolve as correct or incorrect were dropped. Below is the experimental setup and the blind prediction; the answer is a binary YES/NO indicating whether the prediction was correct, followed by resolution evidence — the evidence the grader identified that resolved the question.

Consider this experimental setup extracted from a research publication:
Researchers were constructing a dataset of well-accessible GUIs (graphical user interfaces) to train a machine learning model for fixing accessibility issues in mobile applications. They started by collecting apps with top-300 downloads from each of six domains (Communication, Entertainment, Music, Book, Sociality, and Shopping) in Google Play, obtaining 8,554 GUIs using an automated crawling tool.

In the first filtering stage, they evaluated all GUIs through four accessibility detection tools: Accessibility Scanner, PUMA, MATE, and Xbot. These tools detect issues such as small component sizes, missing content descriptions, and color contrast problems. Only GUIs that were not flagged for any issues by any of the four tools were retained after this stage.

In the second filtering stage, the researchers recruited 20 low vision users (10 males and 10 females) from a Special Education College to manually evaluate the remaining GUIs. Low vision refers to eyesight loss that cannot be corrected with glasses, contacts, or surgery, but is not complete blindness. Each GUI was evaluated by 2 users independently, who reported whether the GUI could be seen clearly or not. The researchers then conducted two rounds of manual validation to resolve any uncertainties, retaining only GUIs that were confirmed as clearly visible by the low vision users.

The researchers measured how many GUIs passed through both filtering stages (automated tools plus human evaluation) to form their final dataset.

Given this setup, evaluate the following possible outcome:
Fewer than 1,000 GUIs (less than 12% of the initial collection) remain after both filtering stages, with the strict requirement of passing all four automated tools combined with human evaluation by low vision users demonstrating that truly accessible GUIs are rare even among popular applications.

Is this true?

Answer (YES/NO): NO